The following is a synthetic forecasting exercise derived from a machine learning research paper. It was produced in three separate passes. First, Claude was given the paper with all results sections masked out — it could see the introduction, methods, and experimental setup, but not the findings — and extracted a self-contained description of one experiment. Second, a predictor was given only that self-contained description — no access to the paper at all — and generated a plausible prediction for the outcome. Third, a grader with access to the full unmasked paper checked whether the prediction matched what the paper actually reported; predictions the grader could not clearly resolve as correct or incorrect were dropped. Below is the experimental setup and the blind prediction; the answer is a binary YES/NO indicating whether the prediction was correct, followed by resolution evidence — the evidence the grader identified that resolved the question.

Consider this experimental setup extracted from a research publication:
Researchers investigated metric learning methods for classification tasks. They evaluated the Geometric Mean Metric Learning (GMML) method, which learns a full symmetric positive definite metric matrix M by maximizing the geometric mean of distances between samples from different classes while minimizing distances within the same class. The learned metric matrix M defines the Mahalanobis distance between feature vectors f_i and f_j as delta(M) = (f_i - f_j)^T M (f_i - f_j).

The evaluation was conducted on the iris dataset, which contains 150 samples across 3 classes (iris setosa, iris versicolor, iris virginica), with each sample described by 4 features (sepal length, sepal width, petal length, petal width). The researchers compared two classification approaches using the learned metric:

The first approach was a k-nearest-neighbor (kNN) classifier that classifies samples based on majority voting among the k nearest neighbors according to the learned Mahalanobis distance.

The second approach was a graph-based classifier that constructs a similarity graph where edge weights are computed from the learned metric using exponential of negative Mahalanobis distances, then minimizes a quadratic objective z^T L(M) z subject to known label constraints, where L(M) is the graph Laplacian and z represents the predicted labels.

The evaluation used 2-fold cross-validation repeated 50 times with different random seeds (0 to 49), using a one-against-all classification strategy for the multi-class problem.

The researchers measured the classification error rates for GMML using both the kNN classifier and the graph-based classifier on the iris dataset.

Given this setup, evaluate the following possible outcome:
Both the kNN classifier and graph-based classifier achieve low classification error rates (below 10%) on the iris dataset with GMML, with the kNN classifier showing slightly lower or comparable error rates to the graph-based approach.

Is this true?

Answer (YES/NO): NO